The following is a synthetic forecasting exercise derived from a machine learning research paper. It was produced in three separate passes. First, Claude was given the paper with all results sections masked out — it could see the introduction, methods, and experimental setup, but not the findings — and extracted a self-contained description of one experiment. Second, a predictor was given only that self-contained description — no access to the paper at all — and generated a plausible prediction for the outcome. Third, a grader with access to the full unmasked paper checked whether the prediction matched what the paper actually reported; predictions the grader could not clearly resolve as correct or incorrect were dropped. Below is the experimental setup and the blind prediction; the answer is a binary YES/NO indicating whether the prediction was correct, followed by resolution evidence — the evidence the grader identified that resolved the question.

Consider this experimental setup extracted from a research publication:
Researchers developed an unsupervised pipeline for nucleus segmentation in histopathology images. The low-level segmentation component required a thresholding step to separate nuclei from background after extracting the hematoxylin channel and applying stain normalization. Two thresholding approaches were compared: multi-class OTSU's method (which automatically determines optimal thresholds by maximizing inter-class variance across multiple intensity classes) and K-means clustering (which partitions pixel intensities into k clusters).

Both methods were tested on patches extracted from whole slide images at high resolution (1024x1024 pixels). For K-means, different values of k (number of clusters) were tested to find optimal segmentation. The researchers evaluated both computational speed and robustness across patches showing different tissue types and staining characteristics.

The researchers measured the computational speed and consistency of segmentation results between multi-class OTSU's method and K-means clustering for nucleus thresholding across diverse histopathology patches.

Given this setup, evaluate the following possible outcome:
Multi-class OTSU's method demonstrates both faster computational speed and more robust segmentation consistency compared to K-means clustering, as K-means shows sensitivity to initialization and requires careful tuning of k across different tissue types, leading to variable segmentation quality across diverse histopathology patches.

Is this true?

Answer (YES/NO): YES